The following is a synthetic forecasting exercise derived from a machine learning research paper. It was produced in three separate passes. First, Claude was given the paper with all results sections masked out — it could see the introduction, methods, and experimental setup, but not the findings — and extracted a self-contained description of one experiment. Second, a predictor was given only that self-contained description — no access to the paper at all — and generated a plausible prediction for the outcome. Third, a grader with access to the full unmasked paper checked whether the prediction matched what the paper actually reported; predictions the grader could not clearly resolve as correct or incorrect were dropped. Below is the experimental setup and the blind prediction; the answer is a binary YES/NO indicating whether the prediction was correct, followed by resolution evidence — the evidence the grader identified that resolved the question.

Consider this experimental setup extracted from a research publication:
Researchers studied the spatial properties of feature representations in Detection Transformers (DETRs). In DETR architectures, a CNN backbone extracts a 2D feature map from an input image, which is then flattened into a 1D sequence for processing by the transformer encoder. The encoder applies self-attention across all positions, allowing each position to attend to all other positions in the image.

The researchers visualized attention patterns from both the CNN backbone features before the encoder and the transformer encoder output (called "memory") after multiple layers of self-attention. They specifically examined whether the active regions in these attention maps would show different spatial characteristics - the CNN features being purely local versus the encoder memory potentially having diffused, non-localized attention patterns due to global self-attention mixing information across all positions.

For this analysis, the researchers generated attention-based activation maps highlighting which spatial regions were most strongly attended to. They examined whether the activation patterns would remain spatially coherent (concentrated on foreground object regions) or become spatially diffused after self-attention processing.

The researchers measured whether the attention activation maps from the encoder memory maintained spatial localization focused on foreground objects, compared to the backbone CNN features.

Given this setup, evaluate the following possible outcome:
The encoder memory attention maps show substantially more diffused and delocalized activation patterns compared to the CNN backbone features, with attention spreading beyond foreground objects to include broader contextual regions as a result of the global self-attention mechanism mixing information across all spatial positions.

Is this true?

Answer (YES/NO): NO